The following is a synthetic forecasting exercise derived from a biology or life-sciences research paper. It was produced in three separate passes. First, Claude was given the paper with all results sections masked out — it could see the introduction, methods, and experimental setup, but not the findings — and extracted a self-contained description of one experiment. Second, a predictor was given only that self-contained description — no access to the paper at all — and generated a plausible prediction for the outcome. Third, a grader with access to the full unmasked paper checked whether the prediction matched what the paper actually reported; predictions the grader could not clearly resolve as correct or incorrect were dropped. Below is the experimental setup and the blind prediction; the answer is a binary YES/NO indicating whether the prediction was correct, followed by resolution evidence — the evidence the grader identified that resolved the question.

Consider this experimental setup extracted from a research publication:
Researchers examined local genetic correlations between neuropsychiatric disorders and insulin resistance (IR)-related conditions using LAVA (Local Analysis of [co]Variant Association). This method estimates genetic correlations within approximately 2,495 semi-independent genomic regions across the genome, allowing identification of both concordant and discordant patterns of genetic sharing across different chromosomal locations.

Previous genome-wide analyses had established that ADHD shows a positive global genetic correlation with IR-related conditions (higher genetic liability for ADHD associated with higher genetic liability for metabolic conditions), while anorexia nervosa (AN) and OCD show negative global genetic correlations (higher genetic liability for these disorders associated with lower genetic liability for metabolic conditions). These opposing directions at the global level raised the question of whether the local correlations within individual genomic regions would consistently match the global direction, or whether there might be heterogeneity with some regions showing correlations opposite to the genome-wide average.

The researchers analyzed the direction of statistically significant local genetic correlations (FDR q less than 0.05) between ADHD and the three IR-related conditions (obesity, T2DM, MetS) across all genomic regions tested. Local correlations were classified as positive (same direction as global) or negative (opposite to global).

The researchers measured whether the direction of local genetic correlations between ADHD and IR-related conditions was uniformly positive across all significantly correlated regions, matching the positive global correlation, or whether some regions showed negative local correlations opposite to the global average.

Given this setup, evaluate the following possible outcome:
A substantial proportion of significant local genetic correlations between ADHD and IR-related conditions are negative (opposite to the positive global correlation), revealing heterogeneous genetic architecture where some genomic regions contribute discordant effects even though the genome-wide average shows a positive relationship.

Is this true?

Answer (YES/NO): NO